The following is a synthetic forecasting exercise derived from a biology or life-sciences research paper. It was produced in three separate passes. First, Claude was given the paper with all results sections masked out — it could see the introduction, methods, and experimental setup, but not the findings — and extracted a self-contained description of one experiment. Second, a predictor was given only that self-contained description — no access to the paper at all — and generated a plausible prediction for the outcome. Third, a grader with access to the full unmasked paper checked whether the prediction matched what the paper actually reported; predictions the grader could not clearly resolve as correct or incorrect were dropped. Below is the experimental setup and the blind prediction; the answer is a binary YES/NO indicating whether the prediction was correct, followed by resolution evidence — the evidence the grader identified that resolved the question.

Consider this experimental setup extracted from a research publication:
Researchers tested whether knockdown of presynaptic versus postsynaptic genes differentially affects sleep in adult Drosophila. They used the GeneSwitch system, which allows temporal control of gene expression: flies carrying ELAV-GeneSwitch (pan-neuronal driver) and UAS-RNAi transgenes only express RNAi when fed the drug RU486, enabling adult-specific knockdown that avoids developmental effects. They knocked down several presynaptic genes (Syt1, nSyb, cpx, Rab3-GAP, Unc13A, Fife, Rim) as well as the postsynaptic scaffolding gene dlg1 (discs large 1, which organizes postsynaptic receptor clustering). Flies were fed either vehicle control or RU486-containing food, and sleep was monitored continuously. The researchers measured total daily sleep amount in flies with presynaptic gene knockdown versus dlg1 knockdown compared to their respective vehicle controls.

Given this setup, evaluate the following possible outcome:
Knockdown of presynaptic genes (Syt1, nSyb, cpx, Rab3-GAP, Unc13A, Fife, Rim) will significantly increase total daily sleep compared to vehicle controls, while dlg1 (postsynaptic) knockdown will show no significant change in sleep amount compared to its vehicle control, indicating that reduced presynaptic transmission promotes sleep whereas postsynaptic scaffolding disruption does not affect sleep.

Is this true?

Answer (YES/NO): YES